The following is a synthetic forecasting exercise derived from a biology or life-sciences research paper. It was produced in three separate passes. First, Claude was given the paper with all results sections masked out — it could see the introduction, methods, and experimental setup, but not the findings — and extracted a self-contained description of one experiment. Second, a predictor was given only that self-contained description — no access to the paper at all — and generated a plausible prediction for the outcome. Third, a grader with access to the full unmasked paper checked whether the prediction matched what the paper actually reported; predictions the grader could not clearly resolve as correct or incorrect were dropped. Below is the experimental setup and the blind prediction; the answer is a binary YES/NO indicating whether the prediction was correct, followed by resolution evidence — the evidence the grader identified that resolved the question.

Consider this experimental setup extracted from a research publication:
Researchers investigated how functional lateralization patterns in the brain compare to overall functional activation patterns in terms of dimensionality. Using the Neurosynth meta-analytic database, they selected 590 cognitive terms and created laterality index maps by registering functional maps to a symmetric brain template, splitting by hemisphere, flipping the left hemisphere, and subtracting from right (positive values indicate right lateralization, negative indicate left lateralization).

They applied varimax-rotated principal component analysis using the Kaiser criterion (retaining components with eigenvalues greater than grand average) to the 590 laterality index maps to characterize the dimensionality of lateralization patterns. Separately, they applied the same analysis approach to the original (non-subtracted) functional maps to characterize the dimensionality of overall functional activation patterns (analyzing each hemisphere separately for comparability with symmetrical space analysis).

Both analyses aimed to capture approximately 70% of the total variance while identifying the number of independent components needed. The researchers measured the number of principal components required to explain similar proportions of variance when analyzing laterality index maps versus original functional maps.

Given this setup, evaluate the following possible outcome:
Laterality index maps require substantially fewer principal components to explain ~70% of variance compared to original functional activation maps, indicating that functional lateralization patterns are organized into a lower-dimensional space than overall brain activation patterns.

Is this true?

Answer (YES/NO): NO